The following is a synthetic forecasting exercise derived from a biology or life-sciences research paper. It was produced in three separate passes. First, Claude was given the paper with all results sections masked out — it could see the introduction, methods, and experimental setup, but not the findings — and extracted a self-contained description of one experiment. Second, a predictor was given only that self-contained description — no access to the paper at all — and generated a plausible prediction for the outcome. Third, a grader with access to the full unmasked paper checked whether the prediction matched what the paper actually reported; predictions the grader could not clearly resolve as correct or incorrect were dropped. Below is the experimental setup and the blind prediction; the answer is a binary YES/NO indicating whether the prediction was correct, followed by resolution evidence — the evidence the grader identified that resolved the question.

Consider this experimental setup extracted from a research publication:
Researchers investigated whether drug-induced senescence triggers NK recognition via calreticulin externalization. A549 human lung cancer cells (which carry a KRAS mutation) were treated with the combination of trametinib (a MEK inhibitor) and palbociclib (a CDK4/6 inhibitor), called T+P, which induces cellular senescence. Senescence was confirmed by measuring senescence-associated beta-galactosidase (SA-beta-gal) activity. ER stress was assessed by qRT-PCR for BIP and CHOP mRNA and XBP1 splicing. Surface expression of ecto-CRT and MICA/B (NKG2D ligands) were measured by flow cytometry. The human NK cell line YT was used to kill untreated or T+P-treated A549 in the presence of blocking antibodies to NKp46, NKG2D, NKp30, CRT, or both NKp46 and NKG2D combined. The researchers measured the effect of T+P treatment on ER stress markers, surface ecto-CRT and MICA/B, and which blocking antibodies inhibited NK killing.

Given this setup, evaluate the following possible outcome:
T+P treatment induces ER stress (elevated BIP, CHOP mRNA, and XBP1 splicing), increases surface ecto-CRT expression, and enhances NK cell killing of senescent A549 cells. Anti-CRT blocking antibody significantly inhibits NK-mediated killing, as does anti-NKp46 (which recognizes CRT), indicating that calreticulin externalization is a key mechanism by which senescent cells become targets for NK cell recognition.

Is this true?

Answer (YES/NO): YES